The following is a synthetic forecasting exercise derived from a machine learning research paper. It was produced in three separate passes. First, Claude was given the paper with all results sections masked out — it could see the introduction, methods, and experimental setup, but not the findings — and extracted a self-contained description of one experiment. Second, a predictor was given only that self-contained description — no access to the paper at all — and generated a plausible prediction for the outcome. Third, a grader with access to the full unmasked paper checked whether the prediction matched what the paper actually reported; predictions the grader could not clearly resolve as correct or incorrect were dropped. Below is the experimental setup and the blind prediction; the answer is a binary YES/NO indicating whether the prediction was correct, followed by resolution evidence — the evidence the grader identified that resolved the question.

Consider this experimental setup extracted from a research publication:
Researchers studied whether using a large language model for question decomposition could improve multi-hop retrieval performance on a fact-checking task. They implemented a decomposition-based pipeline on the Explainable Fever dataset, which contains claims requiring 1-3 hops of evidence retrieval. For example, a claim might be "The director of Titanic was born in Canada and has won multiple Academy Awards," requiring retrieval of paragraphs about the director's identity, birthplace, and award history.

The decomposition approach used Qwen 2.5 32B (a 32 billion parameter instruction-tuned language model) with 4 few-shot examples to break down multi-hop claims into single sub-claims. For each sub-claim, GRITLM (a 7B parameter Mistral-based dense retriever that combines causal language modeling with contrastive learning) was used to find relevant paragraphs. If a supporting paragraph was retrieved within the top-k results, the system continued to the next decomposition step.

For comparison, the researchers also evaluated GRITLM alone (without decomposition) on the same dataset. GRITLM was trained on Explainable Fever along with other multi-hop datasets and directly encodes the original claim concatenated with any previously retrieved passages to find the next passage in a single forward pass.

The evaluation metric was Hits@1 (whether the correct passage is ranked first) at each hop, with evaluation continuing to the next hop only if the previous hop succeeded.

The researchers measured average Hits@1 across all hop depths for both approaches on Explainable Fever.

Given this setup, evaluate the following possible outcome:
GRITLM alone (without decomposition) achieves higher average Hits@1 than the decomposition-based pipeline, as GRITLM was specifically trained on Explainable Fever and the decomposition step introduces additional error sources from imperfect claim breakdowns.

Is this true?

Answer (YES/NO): YES